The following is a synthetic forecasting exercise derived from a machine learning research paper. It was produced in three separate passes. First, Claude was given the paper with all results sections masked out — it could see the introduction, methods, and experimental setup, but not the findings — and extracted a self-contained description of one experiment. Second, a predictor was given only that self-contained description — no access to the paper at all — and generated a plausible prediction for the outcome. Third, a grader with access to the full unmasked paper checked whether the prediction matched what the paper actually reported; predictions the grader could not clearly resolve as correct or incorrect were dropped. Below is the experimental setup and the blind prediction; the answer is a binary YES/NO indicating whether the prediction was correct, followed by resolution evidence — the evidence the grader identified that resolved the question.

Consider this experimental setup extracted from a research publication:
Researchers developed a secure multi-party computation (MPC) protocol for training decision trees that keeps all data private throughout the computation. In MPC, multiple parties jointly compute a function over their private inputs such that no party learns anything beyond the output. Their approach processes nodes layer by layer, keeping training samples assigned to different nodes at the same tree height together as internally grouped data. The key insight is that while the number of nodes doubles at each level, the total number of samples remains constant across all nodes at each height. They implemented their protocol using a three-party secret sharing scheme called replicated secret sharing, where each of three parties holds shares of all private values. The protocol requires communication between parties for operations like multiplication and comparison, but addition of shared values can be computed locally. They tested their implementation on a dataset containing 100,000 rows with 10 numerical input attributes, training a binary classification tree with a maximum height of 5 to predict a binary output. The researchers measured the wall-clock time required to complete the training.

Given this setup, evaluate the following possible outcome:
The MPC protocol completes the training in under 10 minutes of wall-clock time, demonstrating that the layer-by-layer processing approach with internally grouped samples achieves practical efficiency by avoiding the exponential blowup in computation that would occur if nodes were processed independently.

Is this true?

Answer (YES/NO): YES